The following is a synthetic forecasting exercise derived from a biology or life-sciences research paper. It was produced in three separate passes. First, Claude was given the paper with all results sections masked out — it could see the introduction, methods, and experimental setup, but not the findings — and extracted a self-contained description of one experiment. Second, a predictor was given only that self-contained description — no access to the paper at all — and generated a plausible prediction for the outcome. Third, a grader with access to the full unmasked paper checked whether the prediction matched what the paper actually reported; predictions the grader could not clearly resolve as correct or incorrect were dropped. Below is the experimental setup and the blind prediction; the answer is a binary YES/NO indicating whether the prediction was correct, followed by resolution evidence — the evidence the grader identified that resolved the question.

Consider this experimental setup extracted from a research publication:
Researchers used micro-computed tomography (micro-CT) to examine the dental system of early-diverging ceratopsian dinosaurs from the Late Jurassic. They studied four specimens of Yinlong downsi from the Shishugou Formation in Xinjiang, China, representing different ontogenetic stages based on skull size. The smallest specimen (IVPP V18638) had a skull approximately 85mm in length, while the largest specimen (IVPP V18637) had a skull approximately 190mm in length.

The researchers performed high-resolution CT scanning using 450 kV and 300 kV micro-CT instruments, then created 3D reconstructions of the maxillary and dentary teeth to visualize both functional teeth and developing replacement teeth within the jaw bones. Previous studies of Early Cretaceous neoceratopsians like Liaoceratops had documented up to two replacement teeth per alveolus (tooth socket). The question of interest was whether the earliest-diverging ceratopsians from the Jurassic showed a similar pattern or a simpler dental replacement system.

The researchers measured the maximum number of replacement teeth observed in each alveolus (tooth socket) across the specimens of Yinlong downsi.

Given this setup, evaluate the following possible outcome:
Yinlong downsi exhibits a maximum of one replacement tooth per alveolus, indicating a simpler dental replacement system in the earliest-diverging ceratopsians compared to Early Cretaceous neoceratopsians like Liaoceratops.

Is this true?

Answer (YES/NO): YES